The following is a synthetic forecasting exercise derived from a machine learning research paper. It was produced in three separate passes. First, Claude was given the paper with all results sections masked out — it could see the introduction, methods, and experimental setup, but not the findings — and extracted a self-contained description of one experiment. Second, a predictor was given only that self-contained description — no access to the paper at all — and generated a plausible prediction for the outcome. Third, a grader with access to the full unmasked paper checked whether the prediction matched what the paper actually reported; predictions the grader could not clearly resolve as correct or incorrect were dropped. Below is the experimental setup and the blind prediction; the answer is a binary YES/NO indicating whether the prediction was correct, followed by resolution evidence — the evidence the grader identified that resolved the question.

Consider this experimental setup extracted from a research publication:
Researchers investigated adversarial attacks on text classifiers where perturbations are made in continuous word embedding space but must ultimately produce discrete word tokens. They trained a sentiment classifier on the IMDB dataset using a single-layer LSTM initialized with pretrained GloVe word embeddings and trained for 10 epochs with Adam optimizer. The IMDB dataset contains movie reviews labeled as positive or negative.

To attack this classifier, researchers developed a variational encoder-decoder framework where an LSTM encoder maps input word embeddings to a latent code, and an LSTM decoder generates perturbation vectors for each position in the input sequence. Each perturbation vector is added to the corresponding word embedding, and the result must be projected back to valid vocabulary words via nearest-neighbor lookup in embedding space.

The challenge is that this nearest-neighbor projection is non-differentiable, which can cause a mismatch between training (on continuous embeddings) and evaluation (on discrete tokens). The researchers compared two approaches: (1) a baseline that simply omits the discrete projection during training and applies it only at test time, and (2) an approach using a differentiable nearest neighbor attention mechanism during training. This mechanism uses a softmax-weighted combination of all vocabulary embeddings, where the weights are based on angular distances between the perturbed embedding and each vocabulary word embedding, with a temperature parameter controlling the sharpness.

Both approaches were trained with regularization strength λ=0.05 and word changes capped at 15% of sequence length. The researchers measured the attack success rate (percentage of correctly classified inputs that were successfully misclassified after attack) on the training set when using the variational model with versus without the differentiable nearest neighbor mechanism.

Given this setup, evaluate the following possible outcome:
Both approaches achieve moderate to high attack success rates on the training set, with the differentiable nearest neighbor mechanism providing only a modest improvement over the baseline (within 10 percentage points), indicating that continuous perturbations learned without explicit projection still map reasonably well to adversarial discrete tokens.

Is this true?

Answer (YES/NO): NO